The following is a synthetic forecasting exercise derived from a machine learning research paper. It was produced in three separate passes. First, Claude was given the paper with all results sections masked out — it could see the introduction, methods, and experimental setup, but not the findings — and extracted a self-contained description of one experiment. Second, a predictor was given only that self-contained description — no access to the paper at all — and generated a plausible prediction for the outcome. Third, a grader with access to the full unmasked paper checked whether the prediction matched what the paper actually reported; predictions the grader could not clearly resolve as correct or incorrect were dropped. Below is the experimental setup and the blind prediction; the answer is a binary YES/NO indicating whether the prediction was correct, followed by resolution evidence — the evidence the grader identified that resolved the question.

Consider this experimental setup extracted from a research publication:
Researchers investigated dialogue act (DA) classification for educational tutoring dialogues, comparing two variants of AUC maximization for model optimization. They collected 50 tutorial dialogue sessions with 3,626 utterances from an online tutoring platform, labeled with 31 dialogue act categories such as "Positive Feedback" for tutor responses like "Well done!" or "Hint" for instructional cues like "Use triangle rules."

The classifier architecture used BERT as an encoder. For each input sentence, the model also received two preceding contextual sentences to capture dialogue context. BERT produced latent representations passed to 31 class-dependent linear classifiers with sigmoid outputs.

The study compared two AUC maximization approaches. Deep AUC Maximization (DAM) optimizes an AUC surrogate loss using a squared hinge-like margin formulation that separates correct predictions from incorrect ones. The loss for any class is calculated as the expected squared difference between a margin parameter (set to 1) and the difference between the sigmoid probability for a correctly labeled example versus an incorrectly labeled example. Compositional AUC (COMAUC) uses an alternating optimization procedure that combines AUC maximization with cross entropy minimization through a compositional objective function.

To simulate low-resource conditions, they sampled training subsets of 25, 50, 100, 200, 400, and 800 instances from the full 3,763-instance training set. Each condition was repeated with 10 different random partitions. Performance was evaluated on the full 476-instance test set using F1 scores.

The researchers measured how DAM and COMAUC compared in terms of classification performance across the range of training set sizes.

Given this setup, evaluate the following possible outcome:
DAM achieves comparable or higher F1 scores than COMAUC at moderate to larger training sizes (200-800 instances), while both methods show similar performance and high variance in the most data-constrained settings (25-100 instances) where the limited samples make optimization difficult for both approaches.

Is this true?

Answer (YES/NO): NO